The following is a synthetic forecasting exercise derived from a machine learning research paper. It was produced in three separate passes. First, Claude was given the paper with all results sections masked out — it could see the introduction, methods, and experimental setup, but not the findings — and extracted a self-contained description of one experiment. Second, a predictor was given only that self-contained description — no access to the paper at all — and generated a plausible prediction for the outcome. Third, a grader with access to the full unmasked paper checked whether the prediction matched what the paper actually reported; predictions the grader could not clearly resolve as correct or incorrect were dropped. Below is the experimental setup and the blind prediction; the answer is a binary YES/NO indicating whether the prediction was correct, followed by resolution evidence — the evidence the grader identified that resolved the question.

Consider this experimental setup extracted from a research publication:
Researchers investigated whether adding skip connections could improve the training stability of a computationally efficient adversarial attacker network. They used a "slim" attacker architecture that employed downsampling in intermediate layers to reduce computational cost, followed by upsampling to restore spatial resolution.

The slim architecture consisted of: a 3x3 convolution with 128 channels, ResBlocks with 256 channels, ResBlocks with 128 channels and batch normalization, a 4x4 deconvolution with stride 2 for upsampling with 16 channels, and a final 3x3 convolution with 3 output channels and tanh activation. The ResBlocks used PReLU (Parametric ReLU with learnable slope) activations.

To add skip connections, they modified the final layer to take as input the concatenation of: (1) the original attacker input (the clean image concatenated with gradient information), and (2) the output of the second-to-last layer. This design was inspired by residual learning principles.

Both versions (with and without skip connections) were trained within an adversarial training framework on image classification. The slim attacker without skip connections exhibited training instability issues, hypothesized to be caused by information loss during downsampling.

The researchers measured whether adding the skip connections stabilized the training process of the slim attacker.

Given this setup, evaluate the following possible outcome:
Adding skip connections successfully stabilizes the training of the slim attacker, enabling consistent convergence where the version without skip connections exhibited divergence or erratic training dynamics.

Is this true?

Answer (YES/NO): YES